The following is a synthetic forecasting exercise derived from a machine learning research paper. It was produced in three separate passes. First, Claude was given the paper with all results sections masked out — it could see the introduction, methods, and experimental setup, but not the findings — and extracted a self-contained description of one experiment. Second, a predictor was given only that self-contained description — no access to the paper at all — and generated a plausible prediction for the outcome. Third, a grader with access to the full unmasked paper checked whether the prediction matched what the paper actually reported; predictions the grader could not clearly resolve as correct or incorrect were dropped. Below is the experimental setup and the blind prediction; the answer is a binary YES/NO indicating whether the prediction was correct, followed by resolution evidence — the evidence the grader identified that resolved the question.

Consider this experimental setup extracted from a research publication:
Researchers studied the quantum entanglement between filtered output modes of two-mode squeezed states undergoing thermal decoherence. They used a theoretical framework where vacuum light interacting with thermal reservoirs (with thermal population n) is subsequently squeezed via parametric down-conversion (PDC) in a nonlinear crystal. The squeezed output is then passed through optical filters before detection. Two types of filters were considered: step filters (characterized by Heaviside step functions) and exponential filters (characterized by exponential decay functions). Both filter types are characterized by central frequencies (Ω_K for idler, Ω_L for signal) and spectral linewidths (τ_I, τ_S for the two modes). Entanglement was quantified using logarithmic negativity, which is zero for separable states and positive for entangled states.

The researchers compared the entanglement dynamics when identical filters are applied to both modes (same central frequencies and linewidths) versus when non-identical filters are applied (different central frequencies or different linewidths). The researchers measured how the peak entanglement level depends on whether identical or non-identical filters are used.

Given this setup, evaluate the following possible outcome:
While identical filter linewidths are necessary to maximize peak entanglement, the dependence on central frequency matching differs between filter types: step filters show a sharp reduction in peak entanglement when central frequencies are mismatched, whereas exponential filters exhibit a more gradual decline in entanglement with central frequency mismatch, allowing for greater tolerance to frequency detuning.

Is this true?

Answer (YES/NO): NO